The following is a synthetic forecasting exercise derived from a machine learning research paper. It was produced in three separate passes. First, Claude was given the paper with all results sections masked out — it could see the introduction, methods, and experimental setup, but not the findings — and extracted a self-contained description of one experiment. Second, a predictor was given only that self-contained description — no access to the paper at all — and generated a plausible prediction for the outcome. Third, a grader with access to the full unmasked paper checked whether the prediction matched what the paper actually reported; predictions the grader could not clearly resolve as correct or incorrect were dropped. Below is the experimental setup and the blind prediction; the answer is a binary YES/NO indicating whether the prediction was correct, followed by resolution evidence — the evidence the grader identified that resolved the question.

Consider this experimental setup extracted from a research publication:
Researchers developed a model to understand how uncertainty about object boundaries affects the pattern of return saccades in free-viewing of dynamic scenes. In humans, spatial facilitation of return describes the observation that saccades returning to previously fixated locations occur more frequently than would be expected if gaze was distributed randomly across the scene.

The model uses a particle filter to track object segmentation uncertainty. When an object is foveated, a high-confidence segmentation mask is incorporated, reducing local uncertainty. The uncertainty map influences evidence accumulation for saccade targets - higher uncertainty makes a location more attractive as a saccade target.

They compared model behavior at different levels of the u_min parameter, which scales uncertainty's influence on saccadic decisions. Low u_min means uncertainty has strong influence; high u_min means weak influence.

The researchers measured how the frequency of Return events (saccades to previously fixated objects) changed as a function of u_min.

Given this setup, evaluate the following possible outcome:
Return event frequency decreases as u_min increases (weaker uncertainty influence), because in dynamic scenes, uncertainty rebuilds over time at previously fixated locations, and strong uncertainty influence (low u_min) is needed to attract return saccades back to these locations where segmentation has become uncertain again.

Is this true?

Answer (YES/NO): YES